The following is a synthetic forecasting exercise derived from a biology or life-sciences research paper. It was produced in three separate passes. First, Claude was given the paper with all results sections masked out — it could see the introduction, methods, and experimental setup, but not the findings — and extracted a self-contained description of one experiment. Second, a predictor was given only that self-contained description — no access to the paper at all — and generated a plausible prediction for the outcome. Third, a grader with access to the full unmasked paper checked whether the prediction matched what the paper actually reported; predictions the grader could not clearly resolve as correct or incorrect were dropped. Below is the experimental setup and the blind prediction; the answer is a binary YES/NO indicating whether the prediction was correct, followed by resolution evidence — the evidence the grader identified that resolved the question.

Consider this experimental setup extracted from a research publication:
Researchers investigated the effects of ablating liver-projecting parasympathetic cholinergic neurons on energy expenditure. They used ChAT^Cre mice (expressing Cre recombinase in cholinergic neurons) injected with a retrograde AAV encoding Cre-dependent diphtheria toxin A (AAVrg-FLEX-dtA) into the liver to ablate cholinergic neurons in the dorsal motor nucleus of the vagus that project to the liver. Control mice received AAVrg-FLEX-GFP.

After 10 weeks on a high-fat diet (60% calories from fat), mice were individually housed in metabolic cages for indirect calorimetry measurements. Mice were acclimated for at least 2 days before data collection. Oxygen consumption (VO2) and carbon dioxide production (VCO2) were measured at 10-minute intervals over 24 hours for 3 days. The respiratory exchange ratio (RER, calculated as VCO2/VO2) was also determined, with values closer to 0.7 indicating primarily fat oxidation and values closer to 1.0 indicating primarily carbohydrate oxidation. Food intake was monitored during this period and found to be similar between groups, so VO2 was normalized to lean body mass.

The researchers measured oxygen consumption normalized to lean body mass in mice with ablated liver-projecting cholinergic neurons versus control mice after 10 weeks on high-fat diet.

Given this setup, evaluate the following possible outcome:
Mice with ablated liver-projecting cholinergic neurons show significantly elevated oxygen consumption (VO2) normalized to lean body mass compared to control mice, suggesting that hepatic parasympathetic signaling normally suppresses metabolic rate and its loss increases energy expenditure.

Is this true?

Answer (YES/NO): YES